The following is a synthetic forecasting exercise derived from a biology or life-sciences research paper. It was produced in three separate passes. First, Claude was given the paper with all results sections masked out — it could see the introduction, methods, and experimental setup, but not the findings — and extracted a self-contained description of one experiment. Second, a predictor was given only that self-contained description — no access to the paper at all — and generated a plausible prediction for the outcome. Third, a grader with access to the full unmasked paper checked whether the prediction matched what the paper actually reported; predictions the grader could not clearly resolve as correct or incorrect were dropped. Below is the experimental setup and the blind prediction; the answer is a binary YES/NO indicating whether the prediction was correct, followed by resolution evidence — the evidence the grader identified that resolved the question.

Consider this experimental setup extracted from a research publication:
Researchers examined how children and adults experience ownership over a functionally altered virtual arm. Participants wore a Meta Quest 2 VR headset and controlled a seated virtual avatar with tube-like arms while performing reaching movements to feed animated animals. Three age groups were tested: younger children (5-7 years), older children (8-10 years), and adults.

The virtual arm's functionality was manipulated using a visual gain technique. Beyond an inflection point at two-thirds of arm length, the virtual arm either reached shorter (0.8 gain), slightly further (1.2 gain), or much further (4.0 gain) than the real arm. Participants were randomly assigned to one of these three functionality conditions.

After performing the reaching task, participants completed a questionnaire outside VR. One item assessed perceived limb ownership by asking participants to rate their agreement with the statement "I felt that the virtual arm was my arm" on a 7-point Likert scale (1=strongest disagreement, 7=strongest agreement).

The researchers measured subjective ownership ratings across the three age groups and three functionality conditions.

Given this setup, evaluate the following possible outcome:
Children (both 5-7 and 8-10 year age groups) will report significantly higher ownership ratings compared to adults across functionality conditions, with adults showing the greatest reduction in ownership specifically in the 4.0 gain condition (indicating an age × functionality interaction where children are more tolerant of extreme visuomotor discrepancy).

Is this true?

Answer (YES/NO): NO